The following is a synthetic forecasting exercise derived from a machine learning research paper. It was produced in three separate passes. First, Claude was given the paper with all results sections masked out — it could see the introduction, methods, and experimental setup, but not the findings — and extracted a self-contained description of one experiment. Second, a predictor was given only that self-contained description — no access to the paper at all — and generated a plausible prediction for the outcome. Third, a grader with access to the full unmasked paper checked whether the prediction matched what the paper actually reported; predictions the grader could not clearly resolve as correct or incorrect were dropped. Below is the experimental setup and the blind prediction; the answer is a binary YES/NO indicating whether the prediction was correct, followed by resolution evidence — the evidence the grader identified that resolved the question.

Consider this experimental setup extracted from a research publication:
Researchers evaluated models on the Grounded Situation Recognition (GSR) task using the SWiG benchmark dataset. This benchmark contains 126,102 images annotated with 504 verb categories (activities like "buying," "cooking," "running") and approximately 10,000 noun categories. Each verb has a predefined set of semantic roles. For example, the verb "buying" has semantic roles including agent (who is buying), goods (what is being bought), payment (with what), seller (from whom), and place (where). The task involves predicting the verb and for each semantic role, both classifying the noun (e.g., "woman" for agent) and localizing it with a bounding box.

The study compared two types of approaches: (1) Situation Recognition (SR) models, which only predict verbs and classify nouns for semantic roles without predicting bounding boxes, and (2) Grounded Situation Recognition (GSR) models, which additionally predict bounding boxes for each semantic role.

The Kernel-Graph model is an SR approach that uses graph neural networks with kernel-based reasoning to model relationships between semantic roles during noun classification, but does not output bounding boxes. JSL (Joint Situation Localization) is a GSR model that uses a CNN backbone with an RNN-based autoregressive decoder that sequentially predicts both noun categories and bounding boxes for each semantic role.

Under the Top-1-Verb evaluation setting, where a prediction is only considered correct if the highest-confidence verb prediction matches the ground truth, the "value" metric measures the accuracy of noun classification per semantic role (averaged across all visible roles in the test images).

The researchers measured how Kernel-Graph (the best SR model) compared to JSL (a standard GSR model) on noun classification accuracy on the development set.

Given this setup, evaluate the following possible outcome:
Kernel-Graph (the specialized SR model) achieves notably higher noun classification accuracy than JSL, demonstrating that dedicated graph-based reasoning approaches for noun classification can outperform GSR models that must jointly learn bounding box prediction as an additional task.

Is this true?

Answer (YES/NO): YES